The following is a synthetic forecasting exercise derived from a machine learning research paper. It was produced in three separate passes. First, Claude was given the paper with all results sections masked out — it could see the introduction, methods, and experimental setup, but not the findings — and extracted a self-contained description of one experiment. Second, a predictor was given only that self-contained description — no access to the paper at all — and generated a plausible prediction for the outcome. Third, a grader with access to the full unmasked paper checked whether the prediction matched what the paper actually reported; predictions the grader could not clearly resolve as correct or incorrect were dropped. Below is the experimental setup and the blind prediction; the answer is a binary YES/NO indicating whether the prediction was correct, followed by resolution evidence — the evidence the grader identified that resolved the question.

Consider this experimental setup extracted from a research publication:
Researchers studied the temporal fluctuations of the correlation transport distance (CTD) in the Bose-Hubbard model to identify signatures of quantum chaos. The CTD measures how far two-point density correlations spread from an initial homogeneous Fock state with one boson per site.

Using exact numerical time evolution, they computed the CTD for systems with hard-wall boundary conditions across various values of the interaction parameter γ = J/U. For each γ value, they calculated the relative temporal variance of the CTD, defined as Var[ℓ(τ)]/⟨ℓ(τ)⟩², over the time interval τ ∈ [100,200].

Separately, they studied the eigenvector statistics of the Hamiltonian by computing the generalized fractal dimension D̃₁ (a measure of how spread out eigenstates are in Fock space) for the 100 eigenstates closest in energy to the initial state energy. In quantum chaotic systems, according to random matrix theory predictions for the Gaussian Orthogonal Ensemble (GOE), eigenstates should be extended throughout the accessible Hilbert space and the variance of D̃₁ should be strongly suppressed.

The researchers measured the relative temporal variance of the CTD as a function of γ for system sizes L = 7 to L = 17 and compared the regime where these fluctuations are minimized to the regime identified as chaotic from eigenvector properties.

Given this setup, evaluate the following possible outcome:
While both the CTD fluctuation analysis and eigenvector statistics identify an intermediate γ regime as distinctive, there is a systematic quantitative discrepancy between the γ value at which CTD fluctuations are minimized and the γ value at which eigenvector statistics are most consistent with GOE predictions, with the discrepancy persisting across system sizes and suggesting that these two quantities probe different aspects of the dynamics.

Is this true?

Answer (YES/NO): NO